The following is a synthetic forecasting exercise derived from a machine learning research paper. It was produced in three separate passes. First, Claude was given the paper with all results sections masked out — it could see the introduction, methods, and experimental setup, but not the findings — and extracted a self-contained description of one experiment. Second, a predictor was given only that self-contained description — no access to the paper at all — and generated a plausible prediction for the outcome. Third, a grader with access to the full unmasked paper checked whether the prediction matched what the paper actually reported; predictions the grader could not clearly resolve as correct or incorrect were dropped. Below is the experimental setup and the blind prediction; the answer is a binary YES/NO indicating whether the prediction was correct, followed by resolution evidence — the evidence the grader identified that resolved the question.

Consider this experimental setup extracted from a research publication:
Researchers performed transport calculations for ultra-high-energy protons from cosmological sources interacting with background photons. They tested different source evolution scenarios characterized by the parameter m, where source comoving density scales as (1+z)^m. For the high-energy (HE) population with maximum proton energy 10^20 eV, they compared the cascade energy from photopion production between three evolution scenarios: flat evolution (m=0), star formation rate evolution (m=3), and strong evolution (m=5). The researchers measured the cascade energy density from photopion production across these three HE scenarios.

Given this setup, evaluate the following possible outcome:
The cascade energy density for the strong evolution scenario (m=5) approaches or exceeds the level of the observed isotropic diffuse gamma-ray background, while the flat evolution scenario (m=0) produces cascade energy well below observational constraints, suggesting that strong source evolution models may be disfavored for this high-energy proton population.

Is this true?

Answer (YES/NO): NO